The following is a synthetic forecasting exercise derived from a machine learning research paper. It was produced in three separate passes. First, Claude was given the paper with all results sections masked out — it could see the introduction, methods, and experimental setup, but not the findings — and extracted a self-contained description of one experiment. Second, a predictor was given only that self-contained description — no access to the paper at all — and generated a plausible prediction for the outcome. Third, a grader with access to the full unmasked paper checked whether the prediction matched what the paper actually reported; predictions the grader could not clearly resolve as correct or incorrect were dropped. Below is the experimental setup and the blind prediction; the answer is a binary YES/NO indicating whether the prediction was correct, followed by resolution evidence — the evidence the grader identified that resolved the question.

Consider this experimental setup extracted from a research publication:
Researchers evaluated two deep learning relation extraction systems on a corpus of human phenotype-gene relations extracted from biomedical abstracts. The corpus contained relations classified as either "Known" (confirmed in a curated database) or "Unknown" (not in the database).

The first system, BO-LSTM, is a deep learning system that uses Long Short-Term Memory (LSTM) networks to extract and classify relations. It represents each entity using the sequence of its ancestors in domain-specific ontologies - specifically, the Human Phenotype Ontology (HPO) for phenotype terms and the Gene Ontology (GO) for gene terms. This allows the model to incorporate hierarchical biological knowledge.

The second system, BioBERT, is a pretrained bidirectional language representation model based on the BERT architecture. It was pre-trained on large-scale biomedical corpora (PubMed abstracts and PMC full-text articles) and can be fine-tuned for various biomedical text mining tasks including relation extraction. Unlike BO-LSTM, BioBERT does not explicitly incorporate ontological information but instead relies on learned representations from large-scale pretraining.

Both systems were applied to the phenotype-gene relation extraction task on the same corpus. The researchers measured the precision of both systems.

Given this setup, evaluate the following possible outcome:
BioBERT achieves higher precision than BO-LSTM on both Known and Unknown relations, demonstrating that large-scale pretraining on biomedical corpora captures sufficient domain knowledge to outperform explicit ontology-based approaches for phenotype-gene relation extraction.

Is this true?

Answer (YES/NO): NO